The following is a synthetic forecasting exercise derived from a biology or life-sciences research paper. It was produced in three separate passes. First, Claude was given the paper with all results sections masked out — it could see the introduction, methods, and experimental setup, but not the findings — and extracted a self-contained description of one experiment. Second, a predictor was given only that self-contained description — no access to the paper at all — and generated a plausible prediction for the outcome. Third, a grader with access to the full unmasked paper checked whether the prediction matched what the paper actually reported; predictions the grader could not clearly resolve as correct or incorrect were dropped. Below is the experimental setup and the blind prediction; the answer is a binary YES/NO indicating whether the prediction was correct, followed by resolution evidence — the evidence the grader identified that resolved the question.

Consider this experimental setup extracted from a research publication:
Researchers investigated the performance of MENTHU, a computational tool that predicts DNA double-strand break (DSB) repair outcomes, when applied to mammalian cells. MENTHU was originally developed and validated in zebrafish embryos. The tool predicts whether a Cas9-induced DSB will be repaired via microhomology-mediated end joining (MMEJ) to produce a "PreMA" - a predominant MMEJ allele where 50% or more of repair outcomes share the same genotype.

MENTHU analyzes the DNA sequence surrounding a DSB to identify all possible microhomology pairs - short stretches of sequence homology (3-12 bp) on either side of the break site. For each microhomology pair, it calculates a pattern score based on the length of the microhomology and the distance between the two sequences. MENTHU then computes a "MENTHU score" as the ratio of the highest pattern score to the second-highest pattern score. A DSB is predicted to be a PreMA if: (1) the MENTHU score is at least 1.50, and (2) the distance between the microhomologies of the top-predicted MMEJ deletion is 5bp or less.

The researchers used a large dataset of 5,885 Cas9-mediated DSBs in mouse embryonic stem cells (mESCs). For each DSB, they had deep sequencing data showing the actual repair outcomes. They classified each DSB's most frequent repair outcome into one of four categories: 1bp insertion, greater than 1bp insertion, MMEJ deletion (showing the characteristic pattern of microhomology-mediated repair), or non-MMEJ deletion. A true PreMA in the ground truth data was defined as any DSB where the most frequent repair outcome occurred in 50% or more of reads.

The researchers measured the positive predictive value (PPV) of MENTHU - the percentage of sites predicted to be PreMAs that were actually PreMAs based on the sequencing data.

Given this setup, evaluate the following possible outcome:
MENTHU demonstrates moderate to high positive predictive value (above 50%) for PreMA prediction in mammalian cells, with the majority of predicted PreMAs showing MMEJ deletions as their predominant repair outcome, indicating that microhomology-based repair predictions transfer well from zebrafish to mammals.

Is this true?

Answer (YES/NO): YES